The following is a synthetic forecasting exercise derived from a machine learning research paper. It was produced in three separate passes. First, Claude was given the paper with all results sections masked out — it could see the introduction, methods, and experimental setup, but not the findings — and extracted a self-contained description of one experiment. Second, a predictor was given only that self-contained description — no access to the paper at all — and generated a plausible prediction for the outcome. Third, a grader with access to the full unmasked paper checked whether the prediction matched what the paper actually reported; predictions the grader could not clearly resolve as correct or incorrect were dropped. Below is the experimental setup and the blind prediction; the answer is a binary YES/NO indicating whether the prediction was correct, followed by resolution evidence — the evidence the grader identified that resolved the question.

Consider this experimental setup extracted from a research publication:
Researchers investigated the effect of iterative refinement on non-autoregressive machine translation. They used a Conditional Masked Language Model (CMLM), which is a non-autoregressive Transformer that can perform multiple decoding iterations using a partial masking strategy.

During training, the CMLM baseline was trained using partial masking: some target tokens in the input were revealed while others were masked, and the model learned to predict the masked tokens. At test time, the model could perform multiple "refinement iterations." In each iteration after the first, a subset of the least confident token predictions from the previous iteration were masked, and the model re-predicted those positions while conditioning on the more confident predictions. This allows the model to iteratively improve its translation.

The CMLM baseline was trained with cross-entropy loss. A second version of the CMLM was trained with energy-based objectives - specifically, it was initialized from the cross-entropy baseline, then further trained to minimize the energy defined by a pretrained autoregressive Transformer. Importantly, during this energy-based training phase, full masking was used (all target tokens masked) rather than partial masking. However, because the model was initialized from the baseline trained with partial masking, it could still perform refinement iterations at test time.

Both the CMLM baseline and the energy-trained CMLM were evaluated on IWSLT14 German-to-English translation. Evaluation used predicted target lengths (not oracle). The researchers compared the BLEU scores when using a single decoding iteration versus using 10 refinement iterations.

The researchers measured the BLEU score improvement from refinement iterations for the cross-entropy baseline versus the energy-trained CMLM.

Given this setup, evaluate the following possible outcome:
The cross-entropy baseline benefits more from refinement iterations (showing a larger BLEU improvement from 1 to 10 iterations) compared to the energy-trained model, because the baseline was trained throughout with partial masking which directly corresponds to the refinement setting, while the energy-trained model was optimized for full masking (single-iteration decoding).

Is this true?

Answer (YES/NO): YES